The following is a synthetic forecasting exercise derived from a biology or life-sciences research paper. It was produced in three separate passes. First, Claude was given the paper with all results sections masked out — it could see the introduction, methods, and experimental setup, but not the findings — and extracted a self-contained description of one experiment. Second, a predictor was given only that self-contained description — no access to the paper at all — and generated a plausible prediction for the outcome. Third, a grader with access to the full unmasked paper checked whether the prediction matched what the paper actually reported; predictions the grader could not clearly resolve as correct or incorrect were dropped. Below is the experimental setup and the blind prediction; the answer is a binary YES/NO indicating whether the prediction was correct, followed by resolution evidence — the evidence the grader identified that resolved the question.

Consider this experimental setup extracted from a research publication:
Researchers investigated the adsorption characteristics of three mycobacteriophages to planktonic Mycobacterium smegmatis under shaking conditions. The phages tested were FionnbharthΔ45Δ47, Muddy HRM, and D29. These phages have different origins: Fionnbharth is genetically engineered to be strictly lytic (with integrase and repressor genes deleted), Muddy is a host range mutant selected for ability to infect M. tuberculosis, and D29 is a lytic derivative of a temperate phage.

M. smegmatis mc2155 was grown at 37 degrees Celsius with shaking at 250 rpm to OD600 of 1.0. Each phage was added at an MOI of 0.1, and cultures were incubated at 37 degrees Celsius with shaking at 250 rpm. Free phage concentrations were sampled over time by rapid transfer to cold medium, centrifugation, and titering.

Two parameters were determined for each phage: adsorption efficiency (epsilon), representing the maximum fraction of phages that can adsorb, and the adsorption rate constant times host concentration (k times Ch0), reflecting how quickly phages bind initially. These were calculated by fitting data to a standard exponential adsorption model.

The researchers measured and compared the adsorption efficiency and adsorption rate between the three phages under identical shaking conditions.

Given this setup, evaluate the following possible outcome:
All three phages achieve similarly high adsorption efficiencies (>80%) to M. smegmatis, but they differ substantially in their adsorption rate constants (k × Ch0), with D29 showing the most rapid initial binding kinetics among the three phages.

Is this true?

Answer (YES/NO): NO